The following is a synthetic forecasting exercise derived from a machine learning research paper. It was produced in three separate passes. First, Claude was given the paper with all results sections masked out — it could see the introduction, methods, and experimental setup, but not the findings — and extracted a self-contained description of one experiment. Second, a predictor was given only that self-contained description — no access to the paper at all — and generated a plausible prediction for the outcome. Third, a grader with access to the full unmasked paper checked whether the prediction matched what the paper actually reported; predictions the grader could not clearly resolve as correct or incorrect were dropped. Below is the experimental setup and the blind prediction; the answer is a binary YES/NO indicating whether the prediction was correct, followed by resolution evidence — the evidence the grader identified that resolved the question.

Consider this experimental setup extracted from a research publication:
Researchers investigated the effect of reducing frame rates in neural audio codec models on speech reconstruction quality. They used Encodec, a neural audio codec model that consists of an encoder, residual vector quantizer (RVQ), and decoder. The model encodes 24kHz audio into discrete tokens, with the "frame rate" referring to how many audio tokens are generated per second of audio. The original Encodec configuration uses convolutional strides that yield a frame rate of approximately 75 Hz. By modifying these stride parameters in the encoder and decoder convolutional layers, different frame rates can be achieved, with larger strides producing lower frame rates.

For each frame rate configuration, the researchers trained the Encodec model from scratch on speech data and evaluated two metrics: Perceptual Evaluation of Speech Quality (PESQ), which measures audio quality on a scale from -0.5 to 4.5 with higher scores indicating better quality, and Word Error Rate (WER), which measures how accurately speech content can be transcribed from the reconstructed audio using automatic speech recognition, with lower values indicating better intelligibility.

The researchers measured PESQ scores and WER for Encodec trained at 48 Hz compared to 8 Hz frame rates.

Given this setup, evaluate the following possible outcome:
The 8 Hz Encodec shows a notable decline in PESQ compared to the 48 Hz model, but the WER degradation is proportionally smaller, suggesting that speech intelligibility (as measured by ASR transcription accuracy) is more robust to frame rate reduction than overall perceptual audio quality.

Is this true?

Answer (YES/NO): NO